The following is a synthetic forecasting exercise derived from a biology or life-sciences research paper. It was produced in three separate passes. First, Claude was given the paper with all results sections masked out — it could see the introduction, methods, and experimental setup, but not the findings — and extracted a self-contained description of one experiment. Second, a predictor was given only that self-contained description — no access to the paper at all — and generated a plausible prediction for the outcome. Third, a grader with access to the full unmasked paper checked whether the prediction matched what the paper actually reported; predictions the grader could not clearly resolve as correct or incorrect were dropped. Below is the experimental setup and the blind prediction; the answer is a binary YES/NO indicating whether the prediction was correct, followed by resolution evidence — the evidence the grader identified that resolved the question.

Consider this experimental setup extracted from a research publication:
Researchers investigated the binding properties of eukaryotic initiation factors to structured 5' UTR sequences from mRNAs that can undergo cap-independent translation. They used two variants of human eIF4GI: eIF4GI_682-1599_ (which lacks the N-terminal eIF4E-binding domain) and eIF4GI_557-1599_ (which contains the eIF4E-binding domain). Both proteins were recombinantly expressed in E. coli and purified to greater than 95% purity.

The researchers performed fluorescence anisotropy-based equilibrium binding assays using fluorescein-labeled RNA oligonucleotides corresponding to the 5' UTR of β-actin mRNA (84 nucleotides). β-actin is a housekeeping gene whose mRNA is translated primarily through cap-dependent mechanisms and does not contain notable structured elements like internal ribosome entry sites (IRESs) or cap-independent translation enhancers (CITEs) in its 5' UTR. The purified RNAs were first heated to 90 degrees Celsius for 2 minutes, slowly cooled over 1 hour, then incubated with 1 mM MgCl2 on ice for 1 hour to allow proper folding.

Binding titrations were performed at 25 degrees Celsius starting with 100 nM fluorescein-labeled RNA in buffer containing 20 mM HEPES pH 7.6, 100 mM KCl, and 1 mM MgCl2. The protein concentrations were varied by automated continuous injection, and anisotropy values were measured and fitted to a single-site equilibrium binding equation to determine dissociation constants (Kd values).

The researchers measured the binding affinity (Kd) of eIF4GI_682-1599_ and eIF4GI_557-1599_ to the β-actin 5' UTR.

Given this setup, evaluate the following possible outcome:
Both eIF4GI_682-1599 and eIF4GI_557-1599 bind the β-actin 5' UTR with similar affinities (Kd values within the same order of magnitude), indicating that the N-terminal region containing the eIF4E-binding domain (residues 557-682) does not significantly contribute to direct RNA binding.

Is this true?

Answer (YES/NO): NO